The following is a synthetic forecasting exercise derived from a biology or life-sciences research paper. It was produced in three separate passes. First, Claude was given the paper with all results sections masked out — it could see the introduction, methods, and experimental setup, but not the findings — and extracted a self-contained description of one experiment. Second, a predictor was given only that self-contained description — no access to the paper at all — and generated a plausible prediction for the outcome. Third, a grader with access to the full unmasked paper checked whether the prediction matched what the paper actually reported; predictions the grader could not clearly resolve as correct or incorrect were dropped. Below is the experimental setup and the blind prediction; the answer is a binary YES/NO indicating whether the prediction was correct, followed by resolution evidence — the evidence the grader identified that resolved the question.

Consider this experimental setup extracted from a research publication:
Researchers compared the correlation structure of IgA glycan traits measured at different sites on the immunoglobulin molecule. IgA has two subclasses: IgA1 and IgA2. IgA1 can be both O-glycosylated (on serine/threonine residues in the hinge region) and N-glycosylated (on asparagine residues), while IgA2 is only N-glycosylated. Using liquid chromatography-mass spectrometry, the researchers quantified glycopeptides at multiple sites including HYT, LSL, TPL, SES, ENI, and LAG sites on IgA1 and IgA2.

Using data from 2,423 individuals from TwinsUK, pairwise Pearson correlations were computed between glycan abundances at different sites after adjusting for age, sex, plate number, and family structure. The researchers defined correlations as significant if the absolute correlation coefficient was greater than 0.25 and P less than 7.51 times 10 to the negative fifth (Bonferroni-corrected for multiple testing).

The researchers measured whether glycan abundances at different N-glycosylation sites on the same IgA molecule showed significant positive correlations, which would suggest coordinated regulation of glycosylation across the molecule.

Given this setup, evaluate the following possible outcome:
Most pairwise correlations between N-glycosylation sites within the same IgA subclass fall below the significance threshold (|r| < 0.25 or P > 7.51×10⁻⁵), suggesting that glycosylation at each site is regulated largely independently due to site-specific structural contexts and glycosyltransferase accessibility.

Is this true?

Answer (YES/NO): NO